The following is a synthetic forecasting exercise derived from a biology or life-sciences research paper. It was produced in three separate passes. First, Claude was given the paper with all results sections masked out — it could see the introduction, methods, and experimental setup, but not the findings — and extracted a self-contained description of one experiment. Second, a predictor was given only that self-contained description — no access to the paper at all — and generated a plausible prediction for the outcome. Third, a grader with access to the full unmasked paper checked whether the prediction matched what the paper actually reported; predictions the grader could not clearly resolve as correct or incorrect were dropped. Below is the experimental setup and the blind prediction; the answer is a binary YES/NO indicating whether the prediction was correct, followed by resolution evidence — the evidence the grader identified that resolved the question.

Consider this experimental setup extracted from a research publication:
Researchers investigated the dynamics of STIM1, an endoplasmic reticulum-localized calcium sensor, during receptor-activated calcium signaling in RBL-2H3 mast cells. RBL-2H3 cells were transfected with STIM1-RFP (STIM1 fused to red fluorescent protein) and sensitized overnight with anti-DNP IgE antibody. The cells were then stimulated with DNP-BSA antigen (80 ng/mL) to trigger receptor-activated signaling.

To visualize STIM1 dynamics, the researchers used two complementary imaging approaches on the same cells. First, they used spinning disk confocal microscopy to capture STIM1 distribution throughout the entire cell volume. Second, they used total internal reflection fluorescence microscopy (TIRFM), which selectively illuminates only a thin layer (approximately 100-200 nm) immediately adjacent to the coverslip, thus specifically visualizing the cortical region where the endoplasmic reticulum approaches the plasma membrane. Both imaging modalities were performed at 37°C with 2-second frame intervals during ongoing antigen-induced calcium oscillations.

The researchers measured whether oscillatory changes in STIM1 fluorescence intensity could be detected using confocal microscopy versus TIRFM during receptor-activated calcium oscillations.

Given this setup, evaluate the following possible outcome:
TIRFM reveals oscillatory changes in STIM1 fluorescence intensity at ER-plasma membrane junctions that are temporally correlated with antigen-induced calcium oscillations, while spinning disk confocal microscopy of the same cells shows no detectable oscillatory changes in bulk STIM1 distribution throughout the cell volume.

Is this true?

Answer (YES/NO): NO